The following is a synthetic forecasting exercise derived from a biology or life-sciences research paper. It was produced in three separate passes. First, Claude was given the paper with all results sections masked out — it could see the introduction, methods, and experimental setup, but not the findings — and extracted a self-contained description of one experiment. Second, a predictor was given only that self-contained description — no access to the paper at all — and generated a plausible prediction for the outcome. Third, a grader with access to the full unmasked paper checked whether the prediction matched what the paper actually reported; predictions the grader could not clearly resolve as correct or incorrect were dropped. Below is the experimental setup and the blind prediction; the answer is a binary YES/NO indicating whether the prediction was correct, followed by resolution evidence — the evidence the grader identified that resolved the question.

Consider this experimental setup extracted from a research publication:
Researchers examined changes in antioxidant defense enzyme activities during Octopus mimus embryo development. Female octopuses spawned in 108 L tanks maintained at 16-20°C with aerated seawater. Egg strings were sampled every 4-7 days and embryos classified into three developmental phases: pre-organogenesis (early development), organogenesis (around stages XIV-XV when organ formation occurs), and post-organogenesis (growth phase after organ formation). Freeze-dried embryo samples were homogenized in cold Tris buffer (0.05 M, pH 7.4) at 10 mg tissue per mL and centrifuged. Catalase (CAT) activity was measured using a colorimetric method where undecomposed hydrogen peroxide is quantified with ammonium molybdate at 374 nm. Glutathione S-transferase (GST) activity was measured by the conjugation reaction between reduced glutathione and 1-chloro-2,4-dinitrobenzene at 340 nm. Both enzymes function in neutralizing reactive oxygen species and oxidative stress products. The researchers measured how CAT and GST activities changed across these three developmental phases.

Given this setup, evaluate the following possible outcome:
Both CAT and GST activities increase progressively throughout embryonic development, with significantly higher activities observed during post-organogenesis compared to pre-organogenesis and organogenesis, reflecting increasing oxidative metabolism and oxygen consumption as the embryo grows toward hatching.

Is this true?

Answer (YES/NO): YES